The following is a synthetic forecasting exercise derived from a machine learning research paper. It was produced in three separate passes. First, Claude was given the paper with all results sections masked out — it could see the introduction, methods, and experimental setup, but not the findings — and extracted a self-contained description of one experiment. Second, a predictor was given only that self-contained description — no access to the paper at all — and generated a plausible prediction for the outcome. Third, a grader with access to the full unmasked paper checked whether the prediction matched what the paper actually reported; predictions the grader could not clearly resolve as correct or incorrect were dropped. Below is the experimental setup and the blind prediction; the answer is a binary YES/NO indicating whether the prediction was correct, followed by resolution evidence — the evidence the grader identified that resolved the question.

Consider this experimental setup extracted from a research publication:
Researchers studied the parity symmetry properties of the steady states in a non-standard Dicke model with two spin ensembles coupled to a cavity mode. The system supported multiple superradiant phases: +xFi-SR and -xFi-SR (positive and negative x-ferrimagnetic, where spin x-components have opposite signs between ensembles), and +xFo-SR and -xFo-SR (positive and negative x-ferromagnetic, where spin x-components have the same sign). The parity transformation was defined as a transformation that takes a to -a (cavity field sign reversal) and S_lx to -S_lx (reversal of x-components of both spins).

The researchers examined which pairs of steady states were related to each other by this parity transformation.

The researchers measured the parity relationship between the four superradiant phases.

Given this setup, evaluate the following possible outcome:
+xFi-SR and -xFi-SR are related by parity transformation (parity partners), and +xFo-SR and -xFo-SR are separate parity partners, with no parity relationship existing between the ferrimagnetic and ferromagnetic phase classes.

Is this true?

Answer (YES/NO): YES